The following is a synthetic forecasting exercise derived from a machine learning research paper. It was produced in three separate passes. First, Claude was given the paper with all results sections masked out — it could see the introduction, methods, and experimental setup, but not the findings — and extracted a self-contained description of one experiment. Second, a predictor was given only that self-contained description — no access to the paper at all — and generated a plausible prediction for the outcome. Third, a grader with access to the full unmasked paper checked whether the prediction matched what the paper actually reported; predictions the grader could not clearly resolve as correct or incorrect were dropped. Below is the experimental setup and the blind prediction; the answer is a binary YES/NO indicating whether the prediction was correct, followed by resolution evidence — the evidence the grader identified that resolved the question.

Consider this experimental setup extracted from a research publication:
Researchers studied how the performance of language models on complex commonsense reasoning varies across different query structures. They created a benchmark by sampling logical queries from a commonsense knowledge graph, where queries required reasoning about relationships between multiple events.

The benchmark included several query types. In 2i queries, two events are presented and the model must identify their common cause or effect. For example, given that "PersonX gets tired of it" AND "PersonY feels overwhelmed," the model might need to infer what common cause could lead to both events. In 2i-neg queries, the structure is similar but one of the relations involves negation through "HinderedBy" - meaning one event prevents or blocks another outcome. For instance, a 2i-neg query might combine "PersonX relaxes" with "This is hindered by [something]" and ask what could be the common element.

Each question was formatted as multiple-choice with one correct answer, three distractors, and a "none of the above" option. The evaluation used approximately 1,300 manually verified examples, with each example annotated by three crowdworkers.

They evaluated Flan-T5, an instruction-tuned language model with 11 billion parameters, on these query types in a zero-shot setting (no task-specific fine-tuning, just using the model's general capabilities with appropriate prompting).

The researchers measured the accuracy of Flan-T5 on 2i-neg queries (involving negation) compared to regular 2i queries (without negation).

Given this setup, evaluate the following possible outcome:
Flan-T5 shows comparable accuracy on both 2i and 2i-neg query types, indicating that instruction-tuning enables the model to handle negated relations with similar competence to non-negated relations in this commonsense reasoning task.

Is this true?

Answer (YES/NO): NO